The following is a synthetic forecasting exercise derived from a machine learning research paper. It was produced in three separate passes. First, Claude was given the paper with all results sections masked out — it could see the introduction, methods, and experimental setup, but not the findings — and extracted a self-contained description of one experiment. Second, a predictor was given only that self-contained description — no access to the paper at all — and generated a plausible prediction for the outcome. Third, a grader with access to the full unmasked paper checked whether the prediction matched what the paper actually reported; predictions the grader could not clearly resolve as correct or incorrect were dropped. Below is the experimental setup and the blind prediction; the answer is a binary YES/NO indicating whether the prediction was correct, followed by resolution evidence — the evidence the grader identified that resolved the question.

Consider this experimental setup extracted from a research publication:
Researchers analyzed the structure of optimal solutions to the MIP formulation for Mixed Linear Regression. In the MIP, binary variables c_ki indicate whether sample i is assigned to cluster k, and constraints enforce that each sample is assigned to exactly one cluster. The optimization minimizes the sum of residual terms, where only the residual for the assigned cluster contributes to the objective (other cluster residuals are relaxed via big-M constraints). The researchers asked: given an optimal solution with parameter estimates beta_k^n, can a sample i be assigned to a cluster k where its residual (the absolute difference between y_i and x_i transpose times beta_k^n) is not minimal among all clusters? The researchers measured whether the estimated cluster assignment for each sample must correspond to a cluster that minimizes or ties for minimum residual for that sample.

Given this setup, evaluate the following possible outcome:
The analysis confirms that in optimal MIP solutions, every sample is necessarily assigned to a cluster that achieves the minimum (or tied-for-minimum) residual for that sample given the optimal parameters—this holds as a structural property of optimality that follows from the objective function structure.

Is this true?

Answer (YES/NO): YES